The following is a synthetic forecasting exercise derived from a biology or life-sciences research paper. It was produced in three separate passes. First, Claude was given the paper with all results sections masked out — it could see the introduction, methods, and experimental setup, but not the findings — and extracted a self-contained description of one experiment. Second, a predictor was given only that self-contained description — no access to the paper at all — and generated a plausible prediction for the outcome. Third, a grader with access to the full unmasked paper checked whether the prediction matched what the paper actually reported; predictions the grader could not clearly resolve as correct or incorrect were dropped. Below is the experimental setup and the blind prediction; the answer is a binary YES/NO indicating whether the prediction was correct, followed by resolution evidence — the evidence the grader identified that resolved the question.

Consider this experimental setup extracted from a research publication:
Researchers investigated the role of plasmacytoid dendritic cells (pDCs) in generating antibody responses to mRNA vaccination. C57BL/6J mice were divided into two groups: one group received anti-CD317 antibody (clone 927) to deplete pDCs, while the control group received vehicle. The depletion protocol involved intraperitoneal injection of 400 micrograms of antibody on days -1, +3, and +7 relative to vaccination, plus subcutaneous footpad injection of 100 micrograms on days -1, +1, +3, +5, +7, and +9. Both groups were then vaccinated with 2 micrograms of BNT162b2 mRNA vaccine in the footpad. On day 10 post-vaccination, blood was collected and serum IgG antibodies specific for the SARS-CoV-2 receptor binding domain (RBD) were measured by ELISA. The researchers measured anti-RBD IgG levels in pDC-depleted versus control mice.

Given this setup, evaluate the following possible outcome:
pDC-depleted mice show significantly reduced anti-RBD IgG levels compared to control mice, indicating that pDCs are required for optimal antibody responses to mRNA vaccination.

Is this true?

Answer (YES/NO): YES